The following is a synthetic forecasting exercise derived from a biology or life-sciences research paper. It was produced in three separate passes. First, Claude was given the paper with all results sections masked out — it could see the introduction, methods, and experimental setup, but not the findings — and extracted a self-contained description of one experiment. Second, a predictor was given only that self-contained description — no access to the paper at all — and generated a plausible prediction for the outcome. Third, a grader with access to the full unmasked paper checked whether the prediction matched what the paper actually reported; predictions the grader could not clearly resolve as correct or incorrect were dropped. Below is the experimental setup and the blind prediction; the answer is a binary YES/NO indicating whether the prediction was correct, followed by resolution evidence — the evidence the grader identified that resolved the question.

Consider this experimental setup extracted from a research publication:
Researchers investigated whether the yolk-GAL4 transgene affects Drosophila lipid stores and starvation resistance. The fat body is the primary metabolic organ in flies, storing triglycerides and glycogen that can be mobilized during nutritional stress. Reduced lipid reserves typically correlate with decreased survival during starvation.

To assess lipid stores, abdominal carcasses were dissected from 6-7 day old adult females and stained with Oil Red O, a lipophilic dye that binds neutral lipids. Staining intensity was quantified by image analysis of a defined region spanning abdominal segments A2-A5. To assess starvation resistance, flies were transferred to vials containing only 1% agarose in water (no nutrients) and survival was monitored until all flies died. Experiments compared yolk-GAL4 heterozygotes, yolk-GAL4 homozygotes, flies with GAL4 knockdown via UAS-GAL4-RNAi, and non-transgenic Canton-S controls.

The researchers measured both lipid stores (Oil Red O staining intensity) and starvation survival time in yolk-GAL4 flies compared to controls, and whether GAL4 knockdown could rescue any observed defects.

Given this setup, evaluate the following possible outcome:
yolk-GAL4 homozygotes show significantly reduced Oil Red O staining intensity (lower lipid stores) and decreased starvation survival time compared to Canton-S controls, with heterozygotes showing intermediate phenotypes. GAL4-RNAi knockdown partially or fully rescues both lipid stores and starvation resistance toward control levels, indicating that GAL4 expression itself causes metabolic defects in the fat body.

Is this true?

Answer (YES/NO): YES